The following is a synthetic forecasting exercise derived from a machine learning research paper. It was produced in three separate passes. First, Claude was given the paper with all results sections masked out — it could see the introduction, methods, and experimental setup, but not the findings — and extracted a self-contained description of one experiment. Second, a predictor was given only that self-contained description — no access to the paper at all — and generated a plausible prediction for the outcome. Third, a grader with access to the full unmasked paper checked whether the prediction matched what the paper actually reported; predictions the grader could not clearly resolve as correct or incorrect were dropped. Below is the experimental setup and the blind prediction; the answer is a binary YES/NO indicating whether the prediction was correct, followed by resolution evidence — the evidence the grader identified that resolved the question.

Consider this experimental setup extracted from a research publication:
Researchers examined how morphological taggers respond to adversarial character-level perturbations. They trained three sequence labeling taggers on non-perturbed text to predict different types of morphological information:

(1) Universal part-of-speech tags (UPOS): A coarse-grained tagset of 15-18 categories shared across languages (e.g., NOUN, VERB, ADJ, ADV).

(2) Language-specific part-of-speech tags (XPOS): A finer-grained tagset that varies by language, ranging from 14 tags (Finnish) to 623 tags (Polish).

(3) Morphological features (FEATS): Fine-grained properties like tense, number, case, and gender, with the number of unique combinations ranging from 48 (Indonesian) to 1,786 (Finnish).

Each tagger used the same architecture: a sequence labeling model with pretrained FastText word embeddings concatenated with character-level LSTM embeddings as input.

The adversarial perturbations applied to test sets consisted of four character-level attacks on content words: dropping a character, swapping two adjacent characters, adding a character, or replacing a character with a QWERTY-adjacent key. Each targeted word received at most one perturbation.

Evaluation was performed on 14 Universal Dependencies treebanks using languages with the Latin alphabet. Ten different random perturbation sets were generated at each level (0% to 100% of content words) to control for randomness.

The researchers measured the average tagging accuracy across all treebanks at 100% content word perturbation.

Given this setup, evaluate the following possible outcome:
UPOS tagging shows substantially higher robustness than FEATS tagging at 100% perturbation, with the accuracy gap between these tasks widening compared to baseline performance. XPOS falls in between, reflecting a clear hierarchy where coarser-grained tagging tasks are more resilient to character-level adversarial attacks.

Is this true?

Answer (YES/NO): YES